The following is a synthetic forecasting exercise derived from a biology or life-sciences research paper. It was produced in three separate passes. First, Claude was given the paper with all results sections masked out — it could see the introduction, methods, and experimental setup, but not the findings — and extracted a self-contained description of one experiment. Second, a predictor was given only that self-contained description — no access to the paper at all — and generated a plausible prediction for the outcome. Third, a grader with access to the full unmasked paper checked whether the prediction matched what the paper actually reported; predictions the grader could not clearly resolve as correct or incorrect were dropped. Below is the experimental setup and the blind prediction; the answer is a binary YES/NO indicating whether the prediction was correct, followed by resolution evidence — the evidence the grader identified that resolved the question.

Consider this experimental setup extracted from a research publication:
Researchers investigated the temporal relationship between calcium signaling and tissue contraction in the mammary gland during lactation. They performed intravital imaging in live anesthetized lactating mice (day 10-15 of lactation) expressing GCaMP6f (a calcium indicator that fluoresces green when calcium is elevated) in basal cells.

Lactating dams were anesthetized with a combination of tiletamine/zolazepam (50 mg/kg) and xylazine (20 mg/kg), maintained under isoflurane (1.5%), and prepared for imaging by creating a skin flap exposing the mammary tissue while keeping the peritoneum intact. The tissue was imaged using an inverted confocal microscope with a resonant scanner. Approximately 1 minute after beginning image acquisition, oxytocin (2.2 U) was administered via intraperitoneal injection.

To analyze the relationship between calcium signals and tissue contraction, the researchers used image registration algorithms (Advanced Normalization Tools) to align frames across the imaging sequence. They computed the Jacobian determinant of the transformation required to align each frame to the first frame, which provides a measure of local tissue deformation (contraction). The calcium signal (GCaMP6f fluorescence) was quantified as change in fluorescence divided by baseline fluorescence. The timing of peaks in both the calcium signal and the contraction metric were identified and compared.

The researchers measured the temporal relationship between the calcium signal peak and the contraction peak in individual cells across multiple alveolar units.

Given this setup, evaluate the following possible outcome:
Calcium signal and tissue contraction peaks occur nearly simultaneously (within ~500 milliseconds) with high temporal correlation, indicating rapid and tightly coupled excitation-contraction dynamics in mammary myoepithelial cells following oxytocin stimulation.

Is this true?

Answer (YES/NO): NO